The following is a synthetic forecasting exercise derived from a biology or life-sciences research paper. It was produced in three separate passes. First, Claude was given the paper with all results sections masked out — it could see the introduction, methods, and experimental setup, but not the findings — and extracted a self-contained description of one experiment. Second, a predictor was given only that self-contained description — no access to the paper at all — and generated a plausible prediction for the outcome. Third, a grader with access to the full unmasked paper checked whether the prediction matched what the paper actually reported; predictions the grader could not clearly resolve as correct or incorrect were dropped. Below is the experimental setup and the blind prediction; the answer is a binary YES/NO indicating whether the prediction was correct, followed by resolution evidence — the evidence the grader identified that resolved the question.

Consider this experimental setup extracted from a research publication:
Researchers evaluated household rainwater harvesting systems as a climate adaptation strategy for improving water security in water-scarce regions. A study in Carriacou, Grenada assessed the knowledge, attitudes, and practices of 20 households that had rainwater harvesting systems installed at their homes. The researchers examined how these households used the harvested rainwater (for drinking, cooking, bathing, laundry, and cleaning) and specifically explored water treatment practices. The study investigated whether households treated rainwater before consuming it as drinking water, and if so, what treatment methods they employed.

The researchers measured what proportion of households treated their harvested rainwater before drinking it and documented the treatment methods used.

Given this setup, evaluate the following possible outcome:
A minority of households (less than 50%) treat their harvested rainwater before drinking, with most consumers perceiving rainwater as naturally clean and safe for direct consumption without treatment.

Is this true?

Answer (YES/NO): NO